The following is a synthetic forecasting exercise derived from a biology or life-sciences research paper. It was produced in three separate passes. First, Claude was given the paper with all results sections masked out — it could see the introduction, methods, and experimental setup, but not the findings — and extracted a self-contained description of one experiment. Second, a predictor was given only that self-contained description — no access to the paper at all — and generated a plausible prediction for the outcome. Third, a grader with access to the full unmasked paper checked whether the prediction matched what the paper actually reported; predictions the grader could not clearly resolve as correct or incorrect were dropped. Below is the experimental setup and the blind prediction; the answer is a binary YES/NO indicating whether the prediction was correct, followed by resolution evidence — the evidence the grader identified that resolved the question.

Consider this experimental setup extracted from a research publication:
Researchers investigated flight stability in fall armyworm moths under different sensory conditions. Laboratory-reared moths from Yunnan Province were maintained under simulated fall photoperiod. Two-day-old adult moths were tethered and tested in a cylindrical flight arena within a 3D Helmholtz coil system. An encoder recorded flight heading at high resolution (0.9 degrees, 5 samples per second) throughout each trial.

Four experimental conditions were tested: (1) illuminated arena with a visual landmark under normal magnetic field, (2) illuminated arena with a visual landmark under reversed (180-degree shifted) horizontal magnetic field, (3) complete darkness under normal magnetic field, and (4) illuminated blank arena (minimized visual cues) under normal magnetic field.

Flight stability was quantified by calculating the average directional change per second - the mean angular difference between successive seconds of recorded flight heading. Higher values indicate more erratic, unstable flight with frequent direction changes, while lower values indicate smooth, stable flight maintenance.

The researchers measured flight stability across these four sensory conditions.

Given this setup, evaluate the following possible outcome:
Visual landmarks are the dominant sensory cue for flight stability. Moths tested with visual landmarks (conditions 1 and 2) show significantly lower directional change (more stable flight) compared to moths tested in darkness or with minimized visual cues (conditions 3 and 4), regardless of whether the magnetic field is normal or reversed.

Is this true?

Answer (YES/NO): YES